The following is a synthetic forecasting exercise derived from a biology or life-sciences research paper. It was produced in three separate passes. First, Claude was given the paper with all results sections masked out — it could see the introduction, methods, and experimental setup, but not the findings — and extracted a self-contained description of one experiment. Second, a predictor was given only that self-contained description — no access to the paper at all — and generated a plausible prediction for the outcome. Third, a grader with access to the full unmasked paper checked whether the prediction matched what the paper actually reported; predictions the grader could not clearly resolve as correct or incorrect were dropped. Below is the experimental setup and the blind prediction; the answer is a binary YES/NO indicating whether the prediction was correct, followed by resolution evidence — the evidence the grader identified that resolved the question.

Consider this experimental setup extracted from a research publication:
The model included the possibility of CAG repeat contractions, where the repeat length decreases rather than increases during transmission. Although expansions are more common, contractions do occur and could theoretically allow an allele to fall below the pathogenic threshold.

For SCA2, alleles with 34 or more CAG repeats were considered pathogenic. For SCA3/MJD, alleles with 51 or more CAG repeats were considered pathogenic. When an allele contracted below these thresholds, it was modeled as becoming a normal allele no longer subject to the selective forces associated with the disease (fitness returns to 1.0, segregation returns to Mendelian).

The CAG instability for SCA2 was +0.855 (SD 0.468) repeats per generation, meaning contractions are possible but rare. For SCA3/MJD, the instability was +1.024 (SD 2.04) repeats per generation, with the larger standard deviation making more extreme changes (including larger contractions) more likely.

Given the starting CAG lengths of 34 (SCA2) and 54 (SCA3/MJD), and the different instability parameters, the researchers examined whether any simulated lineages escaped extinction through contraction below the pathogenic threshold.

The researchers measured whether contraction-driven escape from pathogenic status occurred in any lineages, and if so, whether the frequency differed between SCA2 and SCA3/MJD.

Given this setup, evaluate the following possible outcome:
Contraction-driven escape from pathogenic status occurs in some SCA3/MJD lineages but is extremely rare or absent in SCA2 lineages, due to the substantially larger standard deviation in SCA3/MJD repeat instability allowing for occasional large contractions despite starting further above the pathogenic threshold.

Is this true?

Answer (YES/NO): NO